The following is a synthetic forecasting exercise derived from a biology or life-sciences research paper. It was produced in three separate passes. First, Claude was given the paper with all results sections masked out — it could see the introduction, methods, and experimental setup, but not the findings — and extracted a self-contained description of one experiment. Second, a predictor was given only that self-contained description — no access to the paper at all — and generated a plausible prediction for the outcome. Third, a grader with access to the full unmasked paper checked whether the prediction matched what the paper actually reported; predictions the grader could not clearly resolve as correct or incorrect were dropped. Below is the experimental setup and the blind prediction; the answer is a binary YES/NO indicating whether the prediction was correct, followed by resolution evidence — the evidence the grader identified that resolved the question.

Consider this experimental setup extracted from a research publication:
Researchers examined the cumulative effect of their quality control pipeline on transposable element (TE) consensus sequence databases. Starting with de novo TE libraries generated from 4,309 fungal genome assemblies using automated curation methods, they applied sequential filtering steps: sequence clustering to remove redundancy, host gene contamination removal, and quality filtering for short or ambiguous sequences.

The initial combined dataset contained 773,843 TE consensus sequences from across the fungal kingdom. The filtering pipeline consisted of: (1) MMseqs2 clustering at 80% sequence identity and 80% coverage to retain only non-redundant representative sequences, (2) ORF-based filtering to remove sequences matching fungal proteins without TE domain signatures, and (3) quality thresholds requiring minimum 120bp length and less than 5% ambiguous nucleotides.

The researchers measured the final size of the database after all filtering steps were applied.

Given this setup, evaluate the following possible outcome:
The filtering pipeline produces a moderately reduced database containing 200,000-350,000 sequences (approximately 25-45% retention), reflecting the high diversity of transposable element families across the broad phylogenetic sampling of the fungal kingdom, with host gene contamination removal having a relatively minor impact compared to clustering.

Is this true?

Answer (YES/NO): YES